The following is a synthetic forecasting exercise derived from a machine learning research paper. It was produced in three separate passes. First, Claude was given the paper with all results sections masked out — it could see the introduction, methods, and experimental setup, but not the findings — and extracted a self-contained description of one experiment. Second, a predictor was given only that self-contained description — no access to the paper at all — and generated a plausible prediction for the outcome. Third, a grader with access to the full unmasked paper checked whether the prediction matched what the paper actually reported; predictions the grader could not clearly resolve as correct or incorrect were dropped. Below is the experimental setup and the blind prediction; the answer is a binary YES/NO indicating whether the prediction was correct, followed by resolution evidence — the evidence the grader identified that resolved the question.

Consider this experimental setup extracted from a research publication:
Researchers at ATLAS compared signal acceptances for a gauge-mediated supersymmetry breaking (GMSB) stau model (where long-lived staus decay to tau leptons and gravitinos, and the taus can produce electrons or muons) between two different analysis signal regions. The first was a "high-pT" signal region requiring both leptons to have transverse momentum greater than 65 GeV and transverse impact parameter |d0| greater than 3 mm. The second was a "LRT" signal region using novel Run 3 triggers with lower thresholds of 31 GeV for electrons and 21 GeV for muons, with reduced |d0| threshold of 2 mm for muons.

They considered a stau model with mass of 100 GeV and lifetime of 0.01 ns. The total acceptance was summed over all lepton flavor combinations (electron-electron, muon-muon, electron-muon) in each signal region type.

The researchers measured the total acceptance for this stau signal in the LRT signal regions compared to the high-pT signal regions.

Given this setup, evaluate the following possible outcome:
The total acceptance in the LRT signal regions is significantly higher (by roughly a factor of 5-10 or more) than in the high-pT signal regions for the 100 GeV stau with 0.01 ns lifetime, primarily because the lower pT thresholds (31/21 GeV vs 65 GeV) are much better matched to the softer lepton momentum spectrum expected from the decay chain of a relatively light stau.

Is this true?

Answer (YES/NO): YES